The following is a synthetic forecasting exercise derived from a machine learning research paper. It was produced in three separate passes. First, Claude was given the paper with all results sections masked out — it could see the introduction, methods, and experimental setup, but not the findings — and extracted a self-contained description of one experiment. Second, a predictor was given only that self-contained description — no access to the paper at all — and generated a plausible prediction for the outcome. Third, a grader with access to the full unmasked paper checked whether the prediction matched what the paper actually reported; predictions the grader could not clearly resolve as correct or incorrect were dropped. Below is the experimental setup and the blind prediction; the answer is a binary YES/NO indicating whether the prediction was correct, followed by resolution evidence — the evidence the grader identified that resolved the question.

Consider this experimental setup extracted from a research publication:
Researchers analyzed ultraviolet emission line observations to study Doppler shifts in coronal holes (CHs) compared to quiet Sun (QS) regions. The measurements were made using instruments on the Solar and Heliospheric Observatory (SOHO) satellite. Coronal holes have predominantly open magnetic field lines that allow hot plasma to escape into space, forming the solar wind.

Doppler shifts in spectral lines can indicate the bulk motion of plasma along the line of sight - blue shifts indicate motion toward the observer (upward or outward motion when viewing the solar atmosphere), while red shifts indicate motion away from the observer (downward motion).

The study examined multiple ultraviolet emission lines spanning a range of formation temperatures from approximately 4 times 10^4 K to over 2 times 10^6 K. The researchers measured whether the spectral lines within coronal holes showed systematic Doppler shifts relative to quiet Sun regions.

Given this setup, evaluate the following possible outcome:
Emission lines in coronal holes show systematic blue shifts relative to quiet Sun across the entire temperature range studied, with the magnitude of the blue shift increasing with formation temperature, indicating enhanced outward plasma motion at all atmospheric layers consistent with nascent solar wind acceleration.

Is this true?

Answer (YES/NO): NO